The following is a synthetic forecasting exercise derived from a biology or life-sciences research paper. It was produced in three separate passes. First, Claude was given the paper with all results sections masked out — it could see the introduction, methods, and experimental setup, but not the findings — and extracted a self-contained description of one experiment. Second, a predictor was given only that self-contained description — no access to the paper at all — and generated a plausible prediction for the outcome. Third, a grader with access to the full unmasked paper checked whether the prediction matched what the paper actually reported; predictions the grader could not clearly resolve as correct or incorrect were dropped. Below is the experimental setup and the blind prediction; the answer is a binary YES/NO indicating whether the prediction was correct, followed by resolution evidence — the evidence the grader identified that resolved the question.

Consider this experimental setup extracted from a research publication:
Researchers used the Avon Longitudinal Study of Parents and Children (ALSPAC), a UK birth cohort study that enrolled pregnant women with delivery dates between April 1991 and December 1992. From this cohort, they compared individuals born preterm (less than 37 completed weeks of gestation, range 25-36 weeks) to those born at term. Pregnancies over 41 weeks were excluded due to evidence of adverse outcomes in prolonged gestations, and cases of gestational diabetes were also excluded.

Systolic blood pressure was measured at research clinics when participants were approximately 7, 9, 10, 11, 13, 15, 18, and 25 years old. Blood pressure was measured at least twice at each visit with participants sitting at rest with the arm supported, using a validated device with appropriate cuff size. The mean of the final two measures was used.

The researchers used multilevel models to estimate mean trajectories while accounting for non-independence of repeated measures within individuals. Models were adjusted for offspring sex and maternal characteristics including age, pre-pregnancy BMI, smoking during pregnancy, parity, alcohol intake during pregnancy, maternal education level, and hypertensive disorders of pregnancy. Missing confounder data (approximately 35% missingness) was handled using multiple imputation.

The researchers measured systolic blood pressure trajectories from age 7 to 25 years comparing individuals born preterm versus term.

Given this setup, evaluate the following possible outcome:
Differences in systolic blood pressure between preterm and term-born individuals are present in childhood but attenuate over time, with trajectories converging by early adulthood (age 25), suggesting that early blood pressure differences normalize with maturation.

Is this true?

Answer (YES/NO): NO